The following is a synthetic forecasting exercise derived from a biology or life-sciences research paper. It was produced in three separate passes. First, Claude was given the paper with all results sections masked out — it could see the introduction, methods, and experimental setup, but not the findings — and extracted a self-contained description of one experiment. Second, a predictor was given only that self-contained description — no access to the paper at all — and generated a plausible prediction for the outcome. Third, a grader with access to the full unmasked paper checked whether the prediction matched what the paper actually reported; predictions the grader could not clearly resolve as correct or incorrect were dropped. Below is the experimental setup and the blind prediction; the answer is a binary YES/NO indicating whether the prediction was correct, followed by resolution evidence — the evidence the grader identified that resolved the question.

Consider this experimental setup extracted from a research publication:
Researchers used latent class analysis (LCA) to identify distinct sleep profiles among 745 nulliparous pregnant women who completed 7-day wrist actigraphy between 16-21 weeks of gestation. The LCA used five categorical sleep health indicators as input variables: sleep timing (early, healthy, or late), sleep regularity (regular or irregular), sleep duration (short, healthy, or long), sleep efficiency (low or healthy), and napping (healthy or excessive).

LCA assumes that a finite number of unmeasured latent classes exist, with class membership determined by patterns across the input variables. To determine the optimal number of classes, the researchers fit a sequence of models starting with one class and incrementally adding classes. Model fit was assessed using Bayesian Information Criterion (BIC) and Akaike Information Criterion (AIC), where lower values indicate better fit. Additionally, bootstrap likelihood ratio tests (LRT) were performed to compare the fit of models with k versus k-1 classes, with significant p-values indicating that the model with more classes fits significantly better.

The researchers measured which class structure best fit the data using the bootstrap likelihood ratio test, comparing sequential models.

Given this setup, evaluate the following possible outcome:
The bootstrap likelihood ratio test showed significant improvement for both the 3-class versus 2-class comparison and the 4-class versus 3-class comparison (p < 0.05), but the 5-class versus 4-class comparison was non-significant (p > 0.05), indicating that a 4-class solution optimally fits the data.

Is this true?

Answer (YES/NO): NO